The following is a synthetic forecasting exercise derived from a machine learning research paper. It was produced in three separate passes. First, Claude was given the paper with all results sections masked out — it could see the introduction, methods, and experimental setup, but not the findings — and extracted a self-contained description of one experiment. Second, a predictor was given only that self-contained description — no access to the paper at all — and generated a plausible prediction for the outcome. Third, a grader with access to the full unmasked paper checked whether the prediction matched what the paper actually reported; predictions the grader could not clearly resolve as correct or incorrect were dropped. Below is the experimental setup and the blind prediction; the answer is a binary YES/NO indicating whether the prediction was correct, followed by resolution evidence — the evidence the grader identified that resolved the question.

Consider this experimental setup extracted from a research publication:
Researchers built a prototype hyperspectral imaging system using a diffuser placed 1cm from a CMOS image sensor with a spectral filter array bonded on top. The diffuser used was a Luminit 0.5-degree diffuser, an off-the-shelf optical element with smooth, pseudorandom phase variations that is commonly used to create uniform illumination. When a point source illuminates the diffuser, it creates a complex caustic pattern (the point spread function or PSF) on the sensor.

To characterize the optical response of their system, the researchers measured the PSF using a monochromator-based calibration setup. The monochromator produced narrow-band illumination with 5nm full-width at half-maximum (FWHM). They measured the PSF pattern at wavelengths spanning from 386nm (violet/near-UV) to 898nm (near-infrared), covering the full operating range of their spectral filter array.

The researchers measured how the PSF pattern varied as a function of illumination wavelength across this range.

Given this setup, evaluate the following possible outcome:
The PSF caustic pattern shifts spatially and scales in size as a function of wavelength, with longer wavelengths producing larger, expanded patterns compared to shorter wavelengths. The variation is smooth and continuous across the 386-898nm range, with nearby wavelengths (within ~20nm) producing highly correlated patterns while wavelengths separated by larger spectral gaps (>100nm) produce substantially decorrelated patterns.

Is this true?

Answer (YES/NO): NO